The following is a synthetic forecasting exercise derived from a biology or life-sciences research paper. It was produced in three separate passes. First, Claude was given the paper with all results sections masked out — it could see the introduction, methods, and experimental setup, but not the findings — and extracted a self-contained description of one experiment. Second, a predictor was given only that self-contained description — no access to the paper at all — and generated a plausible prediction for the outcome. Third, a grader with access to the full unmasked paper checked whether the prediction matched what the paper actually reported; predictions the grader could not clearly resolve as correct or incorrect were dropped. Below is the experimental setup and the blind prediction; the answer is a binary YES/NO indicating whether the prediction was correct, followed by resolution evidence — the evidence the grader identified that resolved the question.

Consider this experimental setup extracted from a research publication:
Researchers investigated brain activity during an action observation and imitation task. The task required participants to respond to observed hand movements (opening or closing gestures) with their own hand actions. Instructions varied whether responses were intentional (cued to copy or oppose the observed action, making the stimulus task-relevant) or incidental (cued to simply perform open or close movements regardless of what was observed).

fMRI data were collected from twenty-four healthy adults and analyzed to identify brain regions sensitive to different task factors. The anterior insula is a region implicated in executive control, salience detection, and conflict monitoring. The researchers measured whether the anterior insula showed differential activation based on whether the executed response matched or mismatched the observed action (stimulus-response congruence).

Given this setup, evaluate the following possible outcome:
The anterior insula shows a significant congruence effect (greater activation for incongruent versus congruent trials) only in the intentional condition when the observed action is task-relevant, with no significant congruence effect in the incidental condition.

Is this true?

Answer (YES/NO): NO